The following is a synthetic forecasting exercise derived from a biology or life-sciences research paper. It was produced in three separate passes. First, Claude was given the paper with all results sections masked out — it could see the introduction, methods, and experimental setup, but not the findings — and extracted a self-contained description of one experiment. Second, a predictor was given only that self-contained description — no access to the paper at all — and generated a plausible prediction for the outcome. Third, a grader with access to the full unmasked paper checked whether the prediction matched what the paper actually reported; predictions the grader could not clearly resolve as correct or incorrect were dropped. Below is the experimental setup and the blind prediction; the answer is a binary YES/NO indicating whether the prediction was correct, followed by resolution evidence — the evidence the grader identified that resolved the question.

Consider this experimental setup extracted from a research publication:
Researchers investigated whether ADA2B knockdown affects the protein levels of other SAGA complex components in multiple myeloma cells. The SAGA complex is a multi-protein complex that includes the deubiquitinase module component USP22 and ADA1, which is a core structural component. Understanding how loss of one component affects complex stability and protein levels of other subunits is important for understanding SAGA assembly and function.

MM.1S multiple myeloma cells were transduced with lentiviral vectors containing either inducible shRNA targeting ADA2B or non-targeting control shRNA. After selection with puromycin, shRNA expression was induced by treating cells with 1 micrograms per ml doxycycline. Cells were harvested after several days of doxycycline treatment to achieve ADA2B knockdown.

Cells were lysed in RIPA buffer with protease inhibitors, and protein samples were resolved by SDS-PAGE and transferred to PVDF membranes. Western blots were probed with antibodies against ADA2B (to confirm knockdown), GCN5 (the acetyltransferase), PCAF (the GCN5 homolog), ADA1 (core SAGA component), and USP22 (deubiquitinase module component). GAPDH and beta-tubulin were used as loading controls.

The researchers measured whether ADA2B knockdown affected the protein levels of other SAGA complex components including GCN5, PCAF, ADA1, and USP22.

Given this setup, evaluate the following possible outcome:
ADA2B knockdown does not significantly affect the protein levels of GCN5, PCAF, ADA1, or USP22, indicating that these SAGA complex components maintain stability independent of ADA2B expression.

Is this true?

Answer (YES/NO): NO